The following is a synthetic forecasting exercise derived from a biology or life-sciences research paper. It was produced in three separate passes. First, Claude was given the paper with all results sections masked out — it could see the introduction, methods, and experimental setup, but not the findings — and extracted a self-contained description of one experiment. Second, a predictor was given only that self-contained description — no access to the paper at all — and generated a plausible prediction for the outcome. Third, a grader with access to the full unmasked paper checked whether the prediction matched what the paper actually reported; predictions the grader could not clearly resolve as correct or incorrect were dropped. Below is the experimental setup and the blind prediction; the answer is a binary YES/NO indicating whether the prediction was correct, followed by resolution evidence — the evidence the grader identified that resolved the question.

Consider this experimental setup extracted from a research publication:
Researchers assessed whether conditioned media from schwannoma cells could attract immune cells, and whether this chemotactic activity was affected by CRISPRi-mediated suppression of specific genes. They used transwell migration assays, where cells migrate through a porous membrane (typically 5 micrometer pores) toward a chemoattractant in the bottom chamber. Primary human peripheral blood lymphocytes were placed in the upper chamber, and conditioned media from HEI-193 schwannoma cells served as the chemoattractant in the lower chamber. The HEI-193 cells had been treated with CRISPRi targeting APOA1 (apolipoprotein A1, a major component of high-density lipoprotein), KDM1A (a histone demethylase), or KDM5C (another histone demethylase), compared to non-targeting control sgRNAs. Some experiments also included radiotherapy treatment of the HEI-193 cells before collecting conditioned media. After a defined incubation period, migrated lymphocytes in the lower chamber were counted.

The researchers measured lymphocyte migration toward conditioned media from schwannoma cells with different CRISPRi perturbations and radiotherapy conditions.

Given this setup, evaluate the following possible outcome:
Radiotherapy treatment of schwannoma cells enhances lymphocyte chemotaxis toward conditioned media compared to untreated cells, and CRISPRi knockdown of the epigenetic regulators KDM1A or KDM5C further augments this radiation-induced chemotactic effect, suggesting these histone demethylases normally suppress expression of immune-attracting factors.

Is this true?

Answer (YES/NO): NO